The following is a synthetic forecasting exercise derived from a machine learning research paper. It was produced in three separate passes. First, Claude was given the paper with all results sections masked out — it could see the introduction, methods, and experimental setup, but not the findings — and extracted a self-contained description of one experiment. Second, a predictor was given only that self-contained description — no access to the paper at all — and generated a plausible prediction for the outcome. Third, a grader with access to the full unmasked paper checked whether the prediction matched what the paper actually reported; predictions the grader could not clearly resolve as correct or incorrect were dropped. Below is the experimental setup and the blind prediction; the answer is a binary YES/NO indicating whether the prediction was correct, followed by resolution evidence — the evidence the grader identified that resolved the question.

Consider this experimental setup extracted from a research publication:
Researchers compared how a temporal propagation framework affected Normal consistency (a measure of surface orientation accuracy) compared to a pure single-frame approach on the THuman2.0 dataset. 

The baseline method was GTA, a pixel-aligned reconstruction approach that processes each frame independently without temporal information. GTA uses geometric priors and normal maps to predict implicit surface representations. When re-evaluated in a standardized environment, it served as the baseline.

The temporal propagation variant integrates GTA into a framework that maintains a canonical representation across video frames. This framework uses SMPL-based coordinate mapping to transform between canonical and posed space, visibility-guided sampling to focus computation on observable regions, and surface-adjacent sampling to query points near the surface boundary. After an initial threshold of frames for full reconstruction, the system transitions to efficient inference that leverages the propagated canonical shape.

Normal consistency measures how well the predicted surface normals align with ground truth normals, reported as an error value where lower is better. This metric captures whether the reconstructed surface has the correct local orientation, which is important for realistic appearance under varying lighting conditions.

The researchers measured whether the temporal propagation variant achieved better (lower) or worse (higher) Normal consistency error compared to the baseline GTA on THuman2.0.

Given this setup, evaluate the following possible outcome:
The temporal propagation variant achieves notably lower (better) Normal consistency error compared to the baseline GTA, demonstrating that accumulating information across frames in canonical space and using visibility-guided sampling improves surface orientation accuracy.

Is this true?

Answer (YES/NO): NO